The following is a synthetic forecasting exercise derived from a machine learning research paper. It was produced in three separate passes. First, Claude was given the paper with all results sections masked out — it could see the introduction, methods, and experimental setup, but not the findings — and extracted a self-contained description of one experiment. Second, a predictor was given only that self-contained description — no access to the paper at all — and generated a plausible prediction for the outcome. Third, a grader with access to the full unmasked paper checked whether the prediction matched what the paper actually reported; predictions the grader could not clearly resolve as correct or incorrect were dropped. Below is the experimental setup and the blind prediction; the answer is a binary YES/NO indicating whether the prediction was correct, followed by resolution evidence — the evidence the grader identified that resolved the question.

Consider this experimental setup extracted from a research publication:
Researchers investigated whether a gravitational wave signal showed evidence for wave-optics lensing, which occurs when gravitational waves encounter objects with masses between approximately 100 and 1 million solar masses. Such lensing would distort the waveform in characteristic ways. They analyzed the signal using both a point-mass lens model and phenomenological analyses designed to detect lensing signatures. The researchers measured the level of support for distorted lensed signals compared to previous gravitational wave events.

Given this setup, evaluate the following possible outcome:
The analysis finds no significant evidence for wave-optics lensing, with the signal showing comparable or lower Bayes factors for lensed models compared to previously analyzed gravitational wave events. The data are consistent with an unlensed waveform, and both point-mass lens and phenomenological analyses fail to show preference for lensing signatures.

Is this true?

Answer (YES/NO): NO